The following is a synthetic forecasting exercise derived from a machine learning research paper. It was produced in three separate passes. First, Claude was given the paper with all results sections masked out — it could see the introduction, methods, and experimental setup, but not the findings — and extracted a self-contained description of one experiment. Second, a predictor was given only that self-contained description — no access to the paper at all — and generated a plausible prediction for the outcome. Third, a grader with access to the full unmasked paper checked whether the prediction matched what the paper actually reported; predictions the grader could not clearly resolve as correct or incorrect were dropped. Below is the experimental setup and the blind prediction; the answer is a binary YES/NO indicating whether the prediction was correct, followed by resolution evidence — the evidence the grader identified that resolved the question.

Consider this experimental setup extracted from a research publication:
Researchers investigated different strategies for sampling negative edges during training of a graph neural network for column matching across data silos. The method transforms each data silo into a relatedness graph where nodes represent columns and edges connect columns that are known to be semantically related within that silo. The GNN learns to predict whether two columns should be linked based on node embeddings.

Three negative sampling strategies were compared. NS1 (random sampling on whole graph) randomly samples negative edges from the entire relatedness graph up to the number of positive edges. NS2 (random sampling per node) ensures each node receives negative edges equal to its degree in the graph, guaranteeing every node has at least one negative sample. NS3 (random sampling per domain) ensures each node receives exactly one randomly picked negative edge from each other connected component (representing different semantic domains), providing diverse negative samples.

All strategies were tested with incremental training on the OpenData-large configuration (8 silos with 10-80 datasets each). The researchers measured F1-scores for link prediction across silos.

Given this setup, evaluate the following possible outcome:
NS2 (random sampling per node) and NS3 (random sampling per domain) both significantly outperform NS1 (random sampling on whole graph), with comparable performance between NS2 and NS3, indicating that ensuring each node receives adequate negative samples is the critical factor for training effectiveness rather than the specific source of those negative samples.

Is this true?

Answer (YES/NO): NO